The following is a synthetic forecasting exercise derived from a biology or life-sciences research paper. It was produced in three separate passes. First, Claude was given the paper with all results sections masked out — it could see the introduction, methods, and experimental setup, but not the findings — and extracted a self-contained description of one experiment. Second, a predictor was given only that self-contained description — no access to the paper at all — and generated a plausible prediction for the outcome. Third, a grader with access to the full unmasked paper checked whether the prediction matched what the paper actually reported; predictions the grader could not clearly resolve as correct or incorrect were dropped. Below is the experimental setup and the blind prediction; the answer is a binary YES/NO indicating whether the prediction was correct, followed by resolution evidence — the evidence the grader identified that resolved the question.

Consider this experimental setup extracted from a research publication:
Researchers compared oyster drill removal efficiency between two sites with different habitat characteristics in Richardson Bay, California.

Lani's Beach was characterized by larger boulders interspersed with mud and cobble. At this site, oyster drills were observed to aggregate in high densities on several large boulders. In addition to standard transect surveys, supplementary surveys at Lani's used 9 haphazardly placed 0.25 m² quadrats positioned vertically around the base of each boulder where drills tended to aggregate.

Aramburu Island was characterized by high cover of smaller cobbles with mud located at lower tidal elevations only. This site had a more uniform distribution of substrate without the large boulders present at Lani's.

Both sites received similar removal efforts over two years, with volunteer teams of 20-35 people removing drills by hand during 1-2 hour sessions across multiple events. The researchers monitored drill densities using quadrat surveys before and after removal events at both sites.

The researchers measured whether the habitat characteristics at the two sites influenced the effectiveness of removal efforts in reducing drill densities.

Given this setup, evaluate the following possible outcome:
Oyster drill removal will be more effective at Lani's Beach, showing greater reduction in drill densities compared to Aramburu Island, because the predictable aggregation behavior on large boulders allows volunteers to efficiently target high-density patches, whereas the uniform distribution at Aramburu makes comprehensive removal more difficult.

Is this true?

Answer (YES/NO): NO